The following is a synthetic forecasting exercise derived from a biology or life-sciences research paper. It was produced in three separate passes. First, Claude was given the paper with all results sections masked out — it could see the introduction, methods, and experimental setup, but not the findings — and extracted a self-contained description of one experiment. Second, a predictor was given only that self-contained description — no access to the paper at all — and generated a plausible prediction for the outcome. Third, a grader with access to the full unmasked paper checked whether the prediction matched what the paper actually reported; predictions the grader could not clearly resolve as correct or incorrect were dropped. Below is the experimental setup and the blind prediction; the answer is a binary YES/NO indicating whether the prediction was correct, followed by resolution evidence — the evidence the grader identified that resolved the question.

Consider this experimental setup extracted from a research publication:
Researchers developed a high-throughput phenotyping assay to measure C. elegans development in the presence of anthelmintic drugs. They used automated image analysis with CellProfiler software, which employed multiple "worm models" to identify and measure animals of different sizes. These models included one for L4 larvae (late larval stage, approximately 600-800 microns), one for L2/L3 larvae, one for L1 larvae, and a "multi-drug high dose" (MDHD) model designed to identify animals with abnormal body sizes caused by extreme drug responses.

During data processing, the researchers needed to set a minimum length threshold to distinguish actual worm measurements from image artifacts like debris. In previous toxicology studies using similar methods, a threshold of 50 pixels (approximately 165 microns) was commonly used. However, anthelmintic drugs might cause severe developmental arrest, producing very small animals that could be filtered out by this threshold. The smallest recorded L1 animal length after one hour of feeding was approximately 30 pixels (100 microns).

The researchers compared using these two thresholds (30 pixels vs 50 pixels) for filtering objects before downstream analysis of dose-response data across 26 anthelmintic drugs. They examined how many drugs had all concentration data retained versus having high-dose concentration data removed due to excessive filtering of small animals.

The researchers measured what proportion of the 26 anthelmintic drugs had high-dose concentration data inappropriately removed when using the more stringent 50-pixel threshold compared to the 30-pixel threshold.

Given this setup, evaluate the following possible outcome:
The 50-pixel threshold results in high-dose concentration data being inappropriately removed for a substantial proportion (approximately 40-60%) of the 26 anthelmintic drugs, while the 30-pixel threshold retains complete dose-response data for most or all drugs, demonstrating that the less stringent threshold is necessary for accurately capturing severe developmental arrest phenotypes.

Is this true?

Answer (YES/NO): YES